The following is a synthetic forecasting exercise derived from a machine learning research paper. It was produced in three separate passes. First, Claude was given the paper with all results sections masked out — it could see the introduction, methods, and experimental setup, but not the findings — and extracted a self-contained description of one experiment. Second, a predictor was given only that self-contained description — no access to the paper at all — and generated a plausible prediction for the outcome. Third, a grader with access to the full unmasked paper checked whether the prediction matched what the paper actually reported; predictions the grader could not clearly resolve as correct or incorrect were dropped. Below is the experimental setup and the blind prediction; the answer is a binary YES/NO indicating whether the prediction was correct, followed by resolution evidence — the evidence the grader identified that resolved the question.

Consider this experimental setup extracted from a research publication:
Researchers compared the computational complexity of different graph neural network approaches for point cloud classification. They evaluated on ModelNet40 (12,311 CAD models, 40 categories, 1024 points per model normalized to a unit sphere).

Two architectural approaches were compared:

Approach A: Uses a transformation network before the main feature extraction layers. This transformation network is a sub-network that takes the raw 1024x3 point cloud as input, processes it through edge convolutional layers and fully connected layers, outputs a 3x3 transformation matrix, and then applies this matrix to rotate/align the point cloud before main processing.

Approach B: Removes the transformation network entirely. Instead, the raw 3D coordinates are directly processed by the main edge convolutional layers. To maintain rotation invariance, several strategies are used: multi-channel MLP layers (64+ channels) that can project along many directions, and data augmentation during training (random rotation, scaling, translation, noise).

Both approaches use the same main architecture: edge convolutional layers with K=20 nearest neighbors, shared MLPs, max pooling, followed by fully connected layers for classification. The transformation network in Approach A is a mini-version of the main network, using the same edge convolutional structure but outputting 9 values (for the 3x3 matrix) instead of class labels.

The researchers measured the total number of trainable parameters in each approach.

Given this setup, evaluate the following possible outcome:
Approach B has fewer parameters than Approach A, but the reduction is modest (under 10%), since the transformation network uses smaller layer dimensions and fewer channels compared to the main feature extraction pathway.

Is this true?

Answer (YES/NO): NO